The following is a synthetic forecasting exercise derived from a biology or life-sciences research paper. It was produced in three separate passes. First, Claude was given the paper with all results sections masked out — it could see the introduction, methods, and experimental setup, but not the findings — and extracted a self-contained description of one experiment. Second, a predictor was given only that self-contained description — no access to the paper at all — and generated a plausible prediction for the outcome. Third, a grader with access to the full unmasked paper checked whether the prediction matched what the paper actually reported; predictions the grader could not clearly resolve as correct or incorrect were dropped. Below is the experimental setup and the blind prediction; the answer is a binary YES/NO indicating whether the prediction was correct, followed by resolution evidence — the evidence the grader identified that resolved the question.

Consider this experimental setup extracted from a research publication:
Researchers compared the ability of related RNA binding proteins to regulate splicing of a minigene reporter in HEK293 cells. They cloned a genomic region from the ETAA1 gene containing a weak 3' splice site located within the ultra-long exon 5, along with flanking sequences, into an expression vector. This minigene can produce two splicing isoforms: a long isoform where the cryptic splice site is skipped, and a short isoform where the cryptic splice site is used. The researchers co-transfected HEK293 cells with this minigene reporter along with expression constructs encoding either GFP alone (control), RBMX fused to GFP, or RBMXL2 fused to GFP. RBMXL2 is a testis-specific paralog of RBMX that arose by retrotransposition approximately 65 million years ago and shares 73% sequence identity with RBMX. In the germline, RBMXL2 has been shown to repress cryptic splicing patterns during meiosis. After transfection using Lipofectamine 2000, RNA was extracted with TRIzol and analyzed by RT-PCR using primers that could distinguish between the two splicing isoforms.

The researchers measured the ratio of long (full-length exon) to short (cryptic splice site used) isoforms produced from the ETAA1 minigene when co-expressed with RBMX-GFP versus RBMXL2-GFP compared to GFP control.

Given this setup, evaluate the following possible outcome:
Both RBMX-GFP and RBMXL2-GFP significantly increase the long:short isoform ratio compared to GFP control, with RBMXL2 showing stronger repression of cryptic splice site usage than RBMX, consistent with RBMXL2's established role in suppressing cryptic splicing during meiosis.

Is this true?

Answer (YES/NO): NO